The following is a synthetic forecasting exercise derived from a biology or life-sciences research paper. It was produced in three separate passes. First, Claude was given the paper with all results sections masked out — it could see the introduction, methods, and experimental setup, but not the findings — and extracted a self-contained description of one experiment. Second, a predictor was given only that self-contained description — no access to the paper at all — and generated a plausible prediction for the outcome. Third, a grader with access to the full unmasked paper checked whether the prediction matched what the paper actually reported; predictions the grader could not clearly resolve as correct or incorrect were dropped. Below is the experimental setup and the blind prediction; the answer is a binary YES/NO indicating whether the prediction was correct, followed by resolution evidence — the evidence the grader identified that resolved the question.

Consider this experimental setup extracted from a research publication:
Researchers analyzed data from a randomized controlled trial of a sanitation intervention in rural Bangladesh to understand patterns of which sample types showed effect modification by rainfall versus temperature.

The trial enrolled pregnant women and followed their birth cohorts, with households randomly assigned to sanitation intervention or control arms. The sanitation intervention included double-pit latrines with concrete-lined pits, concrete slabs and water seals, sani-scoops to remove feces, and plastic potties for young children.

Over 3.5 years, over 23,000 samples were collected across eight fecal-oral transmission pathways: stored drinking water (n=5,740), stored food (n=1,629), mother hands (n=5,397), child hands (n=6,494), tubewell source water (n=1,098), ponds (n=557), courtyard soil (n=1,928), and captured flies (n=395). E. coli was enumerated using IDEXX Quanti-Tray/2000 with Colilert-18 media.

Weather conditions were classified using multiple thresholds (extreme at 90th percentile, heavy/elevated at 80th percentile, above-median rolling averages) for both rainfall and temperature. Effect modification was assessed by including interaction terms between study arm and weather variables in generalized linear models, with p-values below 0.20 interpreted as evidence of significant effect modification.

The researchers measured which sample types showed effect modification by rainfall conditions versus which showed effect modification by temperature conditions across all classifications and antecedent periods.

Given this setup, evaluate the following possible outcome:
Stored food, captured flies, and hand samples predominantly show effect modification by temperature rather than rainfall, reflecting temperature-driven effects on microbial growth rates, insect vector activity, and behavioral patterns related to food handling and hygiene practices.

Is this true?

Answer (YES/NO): NO